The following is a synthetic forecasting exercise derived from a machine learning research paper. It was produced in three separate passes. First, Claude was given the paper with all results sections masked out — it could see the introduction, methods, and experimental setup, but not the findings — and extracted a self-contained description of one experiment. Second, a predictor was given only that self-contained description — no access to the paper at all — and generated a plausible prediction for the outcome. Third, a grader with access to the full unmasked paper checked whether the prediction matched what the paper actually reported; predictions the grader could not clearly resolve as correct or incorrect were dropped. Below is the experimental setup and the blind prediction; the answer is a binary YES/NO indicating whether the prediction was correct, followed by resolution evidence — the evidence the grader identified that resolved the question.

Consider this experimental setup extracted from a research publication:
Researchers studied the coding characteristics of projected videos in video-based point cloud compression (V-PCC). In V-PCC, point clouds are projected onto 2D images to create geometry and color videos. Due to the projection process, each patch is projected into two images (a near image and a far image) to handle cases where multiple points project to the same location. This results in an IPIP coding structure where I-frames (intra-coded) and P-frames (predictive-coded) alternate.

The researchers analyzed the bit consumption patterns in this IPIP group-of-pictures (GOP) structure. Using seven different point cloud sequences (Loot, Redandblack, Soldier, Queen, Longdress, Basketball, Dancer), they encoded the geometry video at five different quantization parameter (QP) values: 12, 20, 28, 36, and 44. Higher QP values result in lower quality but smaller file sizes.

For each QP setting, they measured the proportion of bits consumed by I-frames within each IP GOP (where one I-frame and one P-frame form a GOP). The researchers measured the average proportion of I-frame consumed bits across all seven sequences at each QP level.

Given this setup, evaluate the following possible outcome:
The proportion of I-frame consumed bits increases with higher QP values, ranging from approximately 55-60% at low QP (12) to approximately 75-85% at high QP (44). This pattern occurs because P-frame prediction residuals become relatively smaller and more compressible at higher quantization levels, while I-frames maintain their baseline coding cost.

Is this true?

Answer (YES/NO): NO